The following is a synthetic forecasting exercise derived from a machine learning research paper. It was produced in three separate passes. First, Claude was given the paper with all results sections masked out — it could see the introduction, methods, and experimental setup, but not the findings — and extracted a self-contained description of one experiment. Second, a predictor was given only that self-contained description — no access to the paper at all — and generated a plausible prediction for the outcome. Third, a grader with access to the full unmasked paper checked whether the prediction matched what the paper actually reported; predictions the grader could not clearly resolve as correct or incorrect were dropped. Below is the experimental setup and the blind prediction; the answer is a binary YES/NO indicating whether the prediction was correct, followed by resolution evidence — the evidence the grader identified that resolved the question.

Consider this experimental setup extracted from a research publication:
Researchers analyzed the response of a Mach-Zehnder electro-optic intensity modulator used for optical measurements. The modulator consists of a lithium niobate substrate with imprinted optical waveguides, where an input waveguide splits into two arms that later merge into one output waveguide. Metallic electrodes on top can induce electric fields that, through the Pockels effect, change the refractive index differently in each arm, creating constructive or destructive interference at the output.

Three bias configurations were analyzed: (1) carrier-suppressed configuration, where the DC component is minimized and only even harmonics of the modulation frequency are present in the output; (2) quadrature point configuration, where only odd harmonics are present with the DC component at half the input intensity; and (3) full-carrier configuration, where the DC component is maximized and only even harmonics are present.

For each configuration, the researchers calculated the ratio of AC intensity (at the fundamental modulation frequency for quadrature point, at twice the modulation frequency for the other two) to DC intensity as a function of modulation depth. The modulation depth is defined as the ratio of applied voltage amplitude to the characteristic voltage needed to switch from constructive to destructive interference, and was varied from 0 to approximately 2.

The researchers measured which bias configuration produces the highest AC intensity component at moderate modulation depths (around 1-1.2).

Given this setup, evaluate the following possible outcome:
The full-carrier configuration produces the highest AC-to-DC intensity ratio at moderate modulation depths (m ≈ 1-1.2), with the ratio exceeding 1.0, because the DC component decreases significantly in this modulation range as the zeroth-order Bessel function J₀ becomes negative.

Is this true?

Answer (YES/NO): NO